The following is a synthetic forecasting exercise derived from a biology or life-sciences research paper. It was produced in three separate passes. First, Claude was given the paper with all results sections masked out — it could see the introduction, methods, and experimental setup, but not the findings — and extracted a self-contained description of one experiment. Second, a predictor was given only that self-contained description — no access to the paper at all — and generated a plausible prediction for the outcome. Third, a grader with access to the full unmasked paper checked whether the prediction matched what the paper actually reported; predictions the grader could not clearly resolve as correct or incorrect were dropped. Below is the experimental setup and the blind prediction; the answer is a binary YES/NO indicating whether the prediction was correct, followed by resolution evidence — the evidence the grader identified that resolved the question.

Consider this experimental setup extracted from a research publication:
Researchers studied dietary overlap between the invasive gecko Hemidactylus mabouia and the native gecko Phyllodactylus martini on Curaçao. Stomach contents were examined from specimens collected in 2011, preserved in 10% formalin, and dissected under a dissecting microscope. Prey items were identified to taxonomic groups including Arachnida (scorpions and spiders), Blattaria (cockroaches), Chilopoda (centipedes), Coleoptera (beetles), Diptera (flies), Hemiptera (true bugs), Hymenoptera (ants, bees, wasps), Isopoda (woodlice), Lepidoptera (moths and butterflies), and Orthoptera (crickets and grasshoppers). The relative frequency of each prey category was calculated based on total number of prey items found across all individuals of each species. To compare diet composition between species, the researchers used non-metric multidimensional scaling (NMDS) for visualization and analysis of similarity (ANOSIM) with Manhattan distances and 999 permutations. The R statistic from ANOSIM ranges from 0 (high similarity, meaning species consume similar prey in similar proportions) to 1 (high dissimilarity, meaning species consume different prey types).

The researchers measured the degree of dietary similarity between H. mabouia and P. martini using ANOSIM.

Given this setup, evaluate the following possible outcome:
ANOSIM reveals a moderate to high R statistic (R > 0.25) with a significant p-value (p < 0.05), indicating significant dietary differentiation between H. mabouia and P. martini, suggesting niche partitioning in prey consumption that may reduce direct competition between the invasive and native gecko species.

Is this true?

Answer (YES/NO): NO